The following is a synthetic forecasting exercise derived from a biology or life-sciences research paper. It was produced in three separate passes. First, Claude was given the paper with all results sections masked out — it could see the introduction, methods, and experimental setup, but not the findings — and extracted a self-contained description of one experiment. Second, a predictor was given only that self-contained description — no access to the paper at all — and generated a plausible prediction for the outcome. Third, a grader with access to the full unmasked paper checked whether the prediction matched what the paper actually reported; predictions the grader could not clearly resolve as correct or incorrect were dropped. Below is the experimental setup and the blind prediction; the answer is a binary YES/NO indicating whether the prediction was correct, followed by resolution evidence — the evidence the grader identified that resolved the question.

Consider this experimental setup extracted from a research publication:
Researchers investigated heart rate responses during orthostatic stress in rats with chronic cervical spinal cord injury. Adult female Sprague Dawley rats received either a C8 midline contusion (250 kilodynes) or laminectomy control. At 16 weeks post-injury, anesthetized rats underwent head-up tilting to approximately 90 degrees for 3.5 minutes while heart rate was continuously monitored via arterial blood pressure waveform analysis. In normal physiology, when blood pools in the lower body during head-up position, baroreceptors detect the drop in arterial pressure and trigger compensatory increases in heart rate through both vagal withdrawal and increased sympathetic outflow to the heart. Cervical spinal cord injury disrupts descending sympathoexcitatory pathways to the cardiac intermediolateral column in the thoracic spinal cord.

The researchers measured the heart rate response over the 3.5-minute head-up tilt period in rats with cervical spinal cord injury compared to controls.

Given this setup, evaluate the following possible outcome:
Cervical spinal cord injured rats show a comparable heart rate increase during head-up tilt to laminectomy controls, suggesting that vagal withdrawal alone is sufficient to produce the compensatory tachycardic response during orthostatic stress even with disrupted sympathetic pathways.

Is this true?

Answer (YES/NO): NO